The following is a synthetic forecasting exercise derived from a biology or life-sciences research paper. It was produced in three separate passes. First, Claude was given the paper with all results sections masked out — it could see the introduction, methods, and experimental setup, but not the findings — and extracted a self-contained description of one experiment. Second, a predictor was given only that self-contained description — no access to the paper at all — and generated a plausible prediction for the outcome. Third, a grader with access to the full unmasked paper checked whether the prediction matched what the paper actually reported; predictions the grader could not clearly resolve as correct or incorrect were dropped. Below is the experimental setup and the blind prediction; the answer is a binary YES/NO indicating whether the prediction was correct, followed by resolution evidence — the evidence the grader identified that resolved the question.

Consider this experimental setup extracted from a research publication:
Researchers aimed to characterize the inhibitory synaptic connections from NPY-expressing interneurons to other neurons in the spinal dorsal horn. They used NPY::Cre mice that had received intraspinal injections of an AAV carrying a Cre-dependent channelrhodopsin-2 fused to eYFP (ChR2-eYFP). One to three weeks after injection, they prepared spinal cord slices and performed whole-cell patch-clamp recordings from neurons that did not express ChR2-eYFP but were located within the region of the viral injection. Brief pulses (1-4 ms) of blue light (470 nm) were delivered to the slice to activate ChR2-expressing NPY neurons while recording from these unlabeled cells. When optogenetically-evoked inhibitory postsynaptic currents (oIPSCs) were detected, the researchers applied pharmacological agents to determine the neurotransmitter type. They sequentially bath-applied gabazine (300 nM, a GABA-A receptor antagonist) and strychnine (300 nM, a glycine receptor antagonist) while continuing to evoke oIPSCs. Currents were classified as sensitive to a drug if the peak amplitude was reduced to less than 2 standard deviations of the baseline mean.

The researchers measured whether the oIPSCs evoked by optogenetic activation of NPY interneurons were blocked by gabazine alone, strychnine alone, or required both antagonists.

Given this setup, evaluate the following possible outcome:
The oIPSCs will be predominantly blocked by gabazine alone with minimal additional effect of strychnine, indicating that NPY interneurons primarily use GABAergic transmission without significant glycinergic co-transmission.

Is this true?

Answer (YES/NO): YES